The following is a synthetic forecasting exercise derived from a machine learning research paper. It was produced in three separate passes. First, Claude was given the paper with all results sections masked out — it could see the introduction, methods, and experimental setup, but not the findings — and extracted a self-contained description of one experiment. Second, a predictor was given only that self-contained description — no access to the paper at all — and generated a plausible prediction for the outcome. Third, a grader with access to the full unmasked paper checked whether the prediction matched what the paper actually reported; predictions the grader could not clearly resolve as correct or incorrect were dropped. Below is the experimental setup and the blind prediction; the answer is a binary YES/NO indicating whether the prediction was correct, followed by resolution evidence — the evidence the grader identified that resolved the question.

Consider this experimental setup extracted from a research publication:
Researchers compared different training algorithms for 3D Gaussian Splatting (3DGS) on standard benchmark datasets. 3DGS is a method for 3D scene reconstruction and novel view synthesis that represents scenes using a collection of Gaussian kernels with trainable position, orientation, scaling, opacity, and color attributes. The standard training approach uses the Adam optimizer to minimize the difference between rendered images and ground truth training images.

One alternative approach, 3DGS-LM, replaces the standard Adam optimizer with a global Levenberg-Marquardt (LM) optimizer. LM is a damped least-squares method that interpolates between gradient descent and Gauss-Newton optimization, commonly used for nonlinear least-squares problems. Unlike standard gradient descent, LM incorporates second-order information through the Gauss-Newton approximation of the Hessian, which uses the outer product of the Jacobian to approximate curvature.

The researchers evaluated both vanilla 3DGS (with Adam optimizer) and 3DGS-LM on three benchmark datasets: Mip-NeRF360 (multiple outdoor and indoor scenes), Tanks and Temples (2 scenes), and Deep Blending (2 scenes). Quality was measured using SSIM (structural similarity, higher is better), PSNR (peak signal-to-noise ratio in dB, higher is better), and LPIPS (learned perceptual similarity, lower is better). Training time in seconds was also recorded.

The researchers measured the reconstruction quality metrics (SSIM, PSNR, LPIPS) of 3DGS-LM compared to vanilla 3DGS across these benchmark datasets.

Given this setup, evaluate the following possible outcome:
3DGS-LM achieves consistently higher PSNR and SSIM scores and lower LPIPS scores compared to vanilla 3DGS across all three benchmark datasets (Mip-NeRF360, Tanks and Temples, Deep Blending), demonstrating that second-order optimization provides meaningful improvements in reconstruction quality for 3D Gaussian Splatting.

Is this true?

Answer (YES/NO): NO